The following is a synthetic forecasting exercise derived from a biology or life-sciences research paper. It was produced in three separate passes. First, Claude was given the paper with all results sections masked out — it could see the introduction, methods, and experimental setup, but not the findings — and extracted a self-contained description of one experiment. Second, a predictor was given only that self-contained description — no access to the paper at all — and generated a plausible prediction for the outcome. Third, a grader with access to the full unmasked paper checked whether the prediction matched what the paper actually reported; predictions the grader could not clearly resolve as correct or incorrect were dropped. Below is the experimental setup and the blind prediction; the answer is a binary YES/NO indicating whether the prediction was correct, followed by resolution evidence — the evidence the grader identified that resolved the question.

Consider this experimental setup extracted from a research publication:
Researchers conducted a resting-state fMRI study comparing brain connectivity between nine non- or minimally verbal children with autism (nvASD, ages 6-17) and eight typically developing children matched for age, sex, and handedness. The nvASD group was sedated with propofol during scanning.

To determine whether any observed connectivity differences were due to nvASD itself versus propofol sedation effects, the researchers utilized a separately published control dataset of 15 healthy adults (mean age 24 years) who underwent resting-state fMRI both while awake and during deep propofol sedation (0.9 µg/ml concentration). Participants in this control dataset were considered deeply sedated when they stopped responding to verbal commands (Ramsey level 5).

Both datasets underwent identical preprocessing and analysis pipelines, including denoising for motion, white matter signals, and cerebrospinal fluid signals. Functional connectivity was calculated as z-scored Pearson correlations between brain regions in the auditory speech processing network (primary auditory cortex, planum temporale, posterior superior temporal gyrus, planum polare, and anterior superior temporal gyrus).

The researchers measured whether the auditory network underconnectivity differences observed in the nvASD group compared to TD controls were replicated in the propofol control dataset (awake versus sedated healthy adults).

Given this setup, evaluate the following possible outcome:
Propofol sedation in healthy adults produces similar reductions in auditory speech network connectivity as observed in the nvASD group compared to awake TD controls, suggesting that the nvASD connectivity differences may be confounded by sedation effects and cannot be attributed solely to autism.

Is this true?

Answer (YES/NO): NO